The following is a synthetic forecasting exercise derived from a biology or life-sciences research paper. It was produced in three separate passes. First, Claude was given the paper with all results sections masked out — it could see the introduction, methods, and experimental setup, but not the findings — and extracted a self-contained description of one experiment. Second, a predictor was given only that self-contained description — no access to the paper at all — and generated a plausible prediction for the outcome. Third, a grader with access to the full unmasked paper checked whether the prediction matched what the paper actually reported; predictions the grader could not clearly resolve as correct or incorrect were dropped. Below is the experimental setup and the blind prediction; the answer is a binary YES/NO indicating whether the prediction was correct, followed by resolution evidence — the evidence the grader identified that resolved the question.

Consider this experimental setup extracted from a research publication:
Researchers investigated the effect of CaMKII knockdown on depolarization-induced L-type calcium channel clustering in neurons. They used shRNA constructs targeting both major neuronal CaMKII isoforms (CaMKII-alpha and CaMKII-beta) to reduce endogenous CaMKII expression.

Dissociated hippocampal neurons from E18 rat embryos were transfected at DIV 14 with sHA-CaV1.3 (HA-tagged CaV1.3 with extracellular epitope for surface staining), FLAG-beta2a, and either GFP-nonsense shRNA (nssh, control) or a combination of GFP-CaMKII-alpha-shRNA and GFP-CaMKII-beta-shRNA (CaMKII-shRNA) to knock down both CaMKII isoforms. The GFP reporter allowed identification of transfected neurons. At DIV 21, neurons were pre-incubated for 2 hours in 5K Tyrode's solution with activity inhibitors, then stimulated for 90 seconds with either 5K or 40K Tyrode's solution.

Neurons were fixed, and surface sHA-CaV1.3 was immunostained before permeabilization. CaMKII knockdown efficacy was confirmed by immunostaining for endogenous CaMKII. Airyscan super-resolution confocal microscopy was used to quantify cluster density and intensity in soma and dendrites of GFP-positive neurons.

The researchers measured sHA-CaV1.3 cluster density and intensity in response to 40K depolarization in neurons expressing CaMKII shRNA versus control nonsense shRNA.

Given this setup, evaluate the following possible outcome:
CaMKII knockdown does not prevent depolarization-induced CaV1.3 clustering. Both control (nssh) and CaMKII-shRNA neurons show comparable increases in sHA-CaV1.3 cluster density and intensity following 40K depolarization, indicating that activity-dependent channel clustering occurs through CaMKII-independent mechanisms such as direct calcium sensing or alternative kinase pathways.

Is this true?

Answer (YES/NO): NO